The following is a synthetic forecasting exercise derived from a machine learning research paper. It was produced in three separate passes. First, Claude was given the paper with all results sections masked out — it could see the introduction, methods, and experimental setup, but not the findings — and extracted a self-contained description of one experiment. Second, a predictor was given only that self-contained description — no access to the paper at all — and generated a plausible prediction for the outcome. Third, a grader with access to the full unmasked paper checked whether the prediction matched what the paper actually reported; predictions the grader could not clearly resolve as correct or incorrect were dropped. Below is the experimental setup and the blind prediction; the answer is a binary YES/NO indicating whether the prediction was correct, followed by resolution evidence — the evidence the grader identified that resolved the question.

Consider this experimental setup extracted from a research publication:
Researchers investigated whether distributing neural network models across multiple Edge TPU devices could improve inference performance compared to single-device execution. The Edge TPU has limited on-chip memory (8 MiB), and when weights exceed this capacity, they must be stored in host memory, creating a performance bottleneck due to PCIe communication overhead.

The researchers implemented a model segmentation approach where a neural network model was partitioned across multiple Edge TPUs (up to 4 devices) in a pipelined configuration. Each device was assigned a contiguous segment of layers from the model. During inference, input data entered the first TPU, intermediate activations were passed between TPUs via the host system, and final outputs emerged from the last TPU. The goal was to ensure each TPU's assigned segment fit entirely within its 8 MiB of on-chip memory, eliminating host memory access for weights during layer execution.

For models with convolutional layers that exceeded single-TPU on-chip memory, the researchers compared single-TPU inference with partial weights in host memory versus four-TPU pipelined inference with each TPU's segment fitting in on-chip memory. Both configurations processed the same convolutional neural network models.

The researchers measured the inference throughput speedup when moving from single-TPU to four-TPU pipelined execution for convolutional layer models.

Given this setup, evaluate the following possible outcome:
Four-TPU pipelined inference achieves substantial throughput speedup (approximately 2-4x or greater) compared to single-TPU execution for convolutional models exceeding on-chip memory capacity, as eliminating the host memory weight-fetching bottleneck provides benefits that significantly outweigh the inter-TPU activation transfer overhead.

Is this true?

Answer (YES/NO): YES